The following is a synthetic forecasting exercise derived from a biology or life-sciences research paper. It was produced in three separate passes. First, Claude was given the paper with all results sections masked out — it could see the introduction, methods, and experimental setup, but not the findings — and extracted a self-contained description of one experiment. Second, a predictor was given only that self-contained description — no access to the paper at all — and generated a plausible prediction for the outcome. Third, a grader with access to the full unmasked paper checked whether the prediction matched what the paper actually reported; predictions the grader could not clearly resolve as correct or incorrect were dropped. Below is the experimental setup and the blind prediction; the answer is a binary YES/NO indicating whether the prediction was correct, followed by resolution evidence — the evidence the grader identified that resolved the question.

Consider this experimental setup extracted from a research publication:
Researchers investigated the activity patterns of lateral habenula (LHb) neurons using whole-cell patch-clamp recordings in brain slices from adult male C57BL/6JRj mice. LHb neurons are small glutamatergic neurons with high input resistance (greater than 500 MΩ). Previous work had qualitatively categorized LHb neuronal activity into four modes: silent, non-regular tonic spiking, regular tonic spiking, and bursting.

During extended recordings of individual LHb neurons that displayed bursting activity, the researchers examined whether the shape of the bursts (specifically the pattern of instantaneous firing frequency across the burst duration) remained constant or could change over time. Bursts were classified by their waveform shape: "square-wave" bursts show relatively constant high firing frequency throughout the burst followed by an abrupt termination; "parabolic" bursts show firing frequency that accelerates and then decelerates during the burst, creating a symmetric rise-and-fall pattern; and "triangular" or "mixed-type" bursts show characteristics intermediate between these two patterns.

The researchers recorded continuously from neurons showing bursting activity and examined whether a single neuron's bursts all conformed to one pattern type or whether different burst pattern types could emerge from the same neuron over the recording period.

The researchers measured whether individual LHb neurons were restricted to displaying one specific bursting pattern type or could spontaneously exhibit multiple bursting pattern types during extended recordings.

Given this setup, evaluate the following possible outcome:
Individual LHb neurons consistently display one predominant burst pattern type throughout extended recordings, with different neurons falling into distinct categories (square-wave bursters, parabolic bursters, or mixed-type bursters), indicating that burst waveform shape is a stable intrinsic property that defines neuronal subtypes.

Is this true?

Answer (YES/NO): NO